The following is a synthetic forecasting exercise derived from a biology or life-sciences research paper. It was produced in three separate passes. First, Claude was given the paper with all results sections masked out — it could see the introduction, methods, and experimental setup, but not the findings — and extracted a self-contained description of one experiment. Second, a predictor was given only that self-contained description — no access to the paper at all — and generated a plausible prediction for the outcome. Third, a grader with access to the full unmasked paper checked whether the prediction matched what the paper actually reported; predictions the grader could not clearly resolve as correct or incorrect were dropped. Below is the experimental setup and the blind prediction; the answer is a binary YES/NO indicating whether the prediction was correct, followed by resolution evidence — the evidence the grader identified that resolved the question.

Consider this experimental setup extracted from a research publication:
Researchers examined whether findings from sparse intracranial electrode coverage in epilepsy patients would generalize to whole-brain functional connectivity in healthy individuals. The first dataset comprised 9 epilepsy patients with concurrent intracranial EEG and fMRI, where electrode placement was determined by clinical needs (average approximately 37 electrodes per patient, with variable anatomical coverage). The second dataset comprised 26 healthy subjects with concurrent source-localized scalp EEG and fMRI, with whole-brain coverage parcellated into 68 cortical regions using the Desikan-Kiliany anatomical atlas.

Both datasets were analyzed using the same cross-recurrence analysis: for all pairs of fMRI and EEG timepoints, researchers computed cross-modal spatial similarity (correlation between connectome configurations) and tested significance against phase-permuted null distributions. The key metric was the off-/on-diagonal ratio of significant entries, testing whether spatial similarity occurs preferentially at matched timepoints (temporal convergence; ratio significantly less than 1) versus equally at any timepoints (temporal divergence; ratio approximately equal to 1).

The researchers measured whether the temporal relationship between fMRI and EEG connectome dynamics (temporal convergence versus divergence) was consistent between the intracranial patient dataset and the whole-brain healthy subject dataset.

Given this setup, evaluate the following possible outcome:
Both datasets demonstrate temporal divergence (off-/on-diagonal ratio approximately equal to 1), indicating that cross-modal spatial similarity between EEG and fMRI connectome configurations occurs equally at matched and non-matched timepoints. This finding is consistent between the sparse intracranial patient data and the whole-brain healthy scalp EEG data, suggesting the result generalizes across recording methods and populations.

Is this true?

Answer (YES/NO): YES